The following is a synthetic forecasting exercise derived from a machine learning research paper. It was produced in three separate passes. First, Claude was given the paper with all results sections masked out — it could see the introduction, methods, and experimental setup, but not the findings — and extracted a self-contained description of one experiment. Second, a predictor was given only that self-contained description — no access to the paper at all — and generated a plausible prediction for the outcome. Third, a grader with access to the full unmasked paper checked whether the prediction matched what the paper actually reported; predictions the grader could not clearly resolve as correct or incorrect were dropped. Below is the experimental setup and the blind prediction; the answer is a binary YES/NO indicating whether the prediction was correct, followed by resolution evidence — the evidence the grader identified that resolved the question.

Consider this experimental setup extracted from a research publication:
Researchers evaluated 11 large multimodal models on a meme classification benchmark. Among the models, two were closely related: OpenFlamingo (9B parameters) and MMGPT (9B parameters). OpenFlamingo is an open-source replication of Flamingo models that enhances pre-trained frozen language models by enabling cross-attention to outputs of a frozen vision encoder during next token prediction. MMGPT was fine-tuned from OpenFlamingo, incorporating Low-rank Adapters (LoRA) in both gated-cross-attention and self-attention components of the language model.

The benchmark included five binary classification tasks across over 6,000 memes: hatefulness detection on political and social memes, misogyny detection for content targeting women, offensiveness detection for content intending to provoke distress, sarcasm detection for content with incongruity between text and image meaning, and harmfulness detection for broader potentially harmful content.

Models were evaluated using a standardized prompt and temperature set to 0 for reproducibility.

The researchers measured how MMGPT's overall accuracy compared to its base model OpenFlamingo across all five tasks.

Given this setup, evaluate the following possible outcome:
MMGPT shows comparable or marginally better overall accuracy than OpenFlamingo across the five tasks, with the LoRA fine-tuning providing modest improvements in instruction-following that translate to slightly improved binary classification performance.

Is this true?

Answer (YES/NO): NO